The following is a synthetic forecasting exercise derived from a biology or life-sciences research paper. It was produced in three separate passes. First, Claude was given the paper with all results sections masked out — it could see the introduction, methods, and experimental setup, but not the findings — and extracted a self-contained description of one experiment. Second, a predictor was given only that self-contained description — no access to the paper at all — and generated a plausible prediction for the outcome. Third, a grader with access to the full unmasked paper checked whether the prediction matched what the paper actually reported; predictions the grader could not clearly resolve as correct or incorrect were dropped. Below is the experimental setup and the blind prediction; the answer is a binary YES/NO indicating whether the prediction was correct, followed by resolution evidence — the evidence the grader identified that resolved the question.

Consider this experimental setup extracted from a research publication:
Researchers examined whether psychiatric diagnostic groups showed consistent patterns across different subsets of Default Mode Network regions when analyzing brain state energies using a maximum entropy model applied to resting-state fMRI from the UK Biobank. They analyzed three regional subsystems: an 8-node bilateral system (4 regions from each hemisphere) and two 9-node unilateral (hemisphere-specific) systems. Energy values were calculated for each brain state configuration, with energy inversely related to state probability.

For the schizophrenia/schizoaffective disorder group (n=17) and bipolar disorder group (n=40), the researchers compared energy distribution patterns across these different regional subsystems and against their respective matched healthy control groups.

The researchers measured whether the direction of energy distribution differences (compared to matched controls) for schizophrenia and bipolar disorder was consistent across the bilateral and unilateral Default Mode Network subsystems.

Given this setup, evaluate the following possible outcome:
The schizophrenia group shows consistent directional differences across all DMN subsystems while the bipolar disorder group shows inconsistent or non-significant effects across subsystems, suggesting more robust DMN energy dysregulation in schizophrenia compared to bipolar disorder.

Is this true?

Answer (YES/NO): NO